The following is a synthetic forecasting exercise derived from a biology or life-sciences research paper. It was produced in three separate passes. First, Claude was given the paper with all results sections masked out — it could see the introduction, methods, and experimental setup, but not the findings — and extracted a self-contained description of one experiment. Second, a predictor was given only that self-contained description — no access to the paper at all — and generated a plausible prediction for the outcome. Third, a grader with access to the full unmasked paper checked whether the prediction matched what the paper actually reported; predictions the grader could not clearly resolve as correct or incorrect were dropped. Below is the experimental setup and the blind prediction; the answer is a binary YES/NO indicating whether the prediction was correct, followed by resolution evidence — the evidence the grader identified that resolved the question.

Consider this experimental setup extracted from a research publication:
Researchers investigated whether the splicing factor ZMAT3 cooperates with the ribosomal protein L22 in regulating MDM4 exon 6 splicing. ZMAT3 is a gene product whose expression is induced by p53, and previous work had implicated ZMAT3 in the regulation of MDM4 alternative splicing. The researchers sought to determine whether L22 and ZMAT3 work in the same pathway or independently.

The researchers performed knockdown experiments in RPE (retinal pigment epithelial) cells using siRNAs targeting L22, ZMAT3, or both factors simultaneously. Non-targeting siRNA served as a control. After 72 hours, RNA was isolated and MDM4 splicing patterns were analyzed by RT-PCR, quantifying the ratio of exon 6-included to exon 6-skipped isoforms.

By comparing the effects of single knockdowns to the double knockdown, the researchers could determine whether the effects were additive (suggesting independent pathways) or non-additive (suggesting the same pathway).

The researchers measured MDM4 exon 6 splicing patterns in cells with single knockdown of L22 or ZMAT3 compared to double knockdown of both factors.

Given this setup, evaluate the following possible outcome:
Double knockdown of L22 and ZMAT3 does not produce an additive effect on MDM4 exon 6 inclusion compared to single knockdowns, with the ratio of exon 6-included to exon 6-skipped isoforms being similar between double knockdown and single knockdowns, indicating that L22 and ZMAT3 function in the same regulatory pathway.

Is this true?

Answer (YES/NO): NO